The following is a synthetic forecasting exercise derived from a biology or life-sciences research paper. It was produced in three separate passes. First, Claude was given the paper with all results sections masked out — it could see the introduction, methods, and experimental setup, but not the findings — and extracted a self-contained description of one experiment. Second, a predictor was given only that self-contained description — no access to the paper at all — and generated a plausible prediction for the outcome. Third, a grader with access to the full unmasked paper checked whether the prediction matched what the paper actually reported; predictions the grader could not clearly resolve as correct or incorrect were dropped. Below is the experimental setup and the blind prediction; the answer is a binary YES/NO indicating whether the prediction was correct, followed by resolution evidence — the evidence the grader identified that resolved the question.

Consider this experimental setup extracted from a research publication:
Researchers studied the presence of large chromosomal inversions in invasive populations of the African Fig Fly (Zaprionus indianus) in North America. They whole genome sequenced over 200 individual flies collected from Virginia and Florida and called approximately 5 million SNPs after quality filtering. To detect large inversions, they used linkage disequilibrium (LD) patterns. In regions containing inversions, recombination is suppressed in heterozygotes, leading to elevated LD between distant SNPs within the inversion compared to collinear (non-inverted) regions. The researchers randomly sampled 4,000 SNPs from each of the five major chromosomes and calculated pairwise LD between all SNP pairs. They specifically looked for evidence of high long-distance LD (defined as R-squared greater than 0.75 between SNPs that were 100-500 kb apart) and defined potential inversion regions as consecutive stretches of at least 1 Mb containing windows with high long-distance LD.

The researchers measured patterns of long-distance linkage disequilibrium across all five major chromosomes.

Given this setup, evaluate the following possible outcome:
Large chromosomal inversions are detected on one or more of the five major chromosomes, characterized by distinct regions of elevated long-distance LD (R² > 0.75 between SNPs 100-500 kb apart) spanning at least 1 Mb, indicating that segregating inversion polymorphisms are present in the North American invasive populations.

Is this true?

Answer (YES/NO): YES